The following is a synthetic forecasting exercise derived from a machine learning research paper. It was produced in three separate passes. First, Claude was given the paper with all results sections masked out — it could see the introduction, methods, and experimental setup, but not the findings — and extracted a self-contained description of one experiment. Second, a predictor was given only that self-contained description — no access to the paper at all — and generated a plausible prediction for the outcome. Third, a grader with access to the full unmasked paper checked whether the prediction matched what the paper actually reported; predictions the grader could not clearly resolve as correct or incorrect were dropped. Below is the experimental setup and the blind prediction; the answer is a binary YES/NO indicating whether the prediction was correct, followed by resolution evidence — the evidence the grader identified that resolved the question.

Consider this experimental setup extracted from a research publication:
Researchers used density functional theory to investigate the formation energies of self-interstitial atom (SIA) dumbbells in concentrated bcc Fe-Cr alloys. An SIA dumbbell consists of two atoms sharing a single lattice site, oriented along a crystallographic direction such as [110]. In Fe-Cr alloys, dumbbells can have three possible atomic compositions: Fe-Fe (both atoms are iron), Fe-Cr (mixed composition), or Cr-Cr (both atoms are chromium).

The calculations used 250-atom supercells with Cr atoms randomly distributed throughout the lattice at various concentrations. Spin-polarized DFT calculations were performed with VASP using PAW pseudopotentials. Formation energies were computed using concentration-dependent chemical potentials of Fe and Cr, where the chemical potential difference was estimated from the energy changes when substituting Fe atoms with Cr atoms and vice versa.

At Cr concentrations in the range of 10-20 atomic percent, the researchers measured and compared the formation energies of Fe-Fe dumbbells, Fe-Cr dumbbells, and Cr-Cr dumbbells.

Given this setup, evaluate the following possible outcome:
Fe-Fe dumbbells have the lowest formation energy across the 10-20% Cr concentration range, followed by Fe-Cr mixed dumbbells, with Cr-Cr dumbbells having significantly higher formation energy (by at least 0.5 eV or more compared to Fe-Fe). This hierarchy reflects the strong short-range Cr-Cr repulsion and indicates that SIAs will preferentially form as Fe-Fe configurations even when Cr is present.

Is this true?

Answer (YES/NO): NO